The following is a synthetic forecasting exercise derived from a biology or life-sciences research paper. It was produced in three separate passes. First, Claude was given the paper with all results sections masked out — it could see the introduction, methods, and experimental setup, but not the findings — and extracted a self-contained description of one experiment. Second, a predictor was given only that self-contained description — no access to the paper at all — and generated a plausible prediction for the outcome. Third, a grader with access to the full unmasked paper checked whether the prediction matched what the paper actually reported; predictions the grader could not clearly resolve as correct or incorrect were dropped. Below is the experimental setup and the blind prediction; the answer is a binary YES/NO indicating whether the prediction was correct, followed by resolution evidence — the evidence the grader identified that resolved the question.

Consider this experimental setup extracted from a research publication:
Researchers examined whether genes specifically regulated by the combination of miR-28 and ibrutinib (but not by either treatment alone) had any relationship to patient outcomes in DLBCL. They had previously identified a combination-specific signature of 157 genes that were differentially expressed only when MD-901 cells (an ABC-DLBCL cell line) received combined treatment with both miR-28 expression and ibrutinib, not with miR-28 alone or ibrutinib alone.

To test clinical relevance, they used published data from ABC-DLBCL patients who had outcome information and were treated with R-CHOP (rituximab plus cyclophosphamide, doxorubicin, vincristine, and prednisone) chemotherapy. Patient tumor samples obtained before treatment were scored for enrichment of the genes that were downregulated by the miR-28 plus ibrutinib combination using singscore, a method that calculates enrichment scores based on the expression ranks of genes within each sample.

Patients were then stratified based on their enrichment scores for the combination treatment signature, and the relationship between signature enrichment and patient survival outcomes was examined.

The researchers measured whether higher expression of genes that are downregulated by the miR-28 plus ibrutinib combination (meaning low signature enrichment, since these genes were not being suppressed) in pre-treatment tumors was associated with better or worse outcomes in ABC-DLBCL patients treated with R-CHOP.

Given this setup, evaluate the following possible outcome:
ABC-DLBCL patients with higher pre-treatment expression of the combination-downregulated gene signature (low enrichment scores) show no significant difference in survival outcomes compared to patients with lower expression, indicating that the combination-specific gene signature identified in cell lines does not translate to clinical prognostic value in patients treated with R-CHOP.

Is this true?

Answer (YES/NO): NO